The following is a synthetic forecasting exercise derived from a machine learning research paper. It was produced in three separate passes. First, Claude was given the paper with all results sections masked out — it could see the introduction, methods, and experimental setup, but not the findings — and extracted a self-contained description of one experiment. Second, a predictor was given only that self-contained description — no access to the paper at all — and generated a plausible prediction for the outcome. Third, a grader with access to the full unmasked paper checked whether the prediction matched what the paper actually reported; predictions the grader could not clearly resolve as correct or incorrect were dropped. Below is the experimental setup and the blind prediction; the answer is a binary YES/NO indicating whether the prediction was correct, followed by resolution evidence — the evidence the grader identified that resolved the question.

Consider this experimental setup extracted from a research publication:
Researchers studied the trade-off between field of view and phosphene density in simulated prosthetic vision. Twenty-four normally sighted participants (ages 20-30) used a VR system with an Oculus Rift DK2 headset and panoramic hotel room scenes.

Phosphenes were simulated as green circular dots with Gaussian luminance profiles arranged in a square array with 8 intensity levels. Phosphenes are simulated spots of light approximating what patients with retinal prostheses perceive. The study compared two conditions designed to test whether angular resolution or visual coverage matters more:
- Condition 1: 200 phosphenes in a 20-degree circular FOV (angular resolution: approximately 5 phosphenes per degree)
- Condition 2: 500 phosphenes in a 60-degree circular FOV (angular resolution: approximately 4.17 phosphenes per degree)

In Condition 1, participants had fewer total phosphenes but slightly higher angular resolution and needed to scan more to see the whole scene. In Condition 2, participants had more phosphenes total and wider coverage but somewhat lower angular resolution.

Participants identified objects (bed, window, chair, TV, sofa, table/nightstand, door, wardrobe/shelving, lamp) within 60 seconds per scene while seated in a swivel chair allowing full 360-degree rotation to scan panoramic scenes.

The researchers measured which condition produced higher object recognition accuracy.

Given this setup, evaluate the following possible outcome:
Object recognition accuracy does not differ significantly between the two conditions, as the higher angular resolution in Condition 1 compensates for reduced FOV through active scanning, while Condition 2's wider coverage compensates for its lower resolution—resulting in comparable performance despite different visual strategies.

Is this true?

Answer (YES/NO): NO